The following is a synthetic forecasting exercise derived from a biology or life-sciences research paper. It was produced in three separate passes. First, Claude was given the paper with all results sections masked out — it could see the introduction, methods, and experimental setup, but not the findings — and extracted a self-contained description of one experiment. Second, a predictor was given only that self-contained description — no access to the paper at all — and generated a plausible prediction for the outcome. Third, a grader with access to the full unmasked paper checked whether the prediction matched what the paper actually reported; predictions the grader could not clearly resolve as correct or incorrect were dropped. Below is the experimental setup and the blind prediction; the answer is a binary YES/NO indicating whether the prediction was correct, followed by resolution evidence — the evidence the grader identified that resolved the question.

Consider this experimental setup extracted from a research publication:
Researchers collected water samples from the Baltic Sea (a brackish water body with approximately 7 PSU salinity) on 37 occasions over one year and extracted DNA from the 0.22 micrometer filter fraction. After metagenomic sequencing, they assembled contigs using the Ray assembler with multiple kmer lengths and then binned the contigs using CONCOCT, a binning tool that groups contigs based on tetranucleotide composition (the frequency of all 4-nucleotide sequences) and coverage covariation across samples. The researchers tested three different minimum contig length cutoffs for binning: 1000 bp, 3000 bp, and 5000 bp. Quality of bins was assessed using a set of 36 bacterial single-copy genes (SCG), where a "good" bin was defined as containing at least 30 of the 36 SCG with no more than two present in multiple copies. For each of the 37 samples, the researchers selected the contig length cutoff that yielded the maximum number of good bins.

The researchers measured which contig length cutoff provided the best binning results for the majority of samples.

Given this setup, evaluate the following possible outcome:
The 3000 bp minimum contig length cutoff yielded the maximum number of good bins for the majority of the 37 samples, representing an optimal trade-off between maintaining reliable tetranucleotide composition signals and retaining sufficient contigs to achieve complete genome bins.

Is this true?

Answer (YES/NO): NO